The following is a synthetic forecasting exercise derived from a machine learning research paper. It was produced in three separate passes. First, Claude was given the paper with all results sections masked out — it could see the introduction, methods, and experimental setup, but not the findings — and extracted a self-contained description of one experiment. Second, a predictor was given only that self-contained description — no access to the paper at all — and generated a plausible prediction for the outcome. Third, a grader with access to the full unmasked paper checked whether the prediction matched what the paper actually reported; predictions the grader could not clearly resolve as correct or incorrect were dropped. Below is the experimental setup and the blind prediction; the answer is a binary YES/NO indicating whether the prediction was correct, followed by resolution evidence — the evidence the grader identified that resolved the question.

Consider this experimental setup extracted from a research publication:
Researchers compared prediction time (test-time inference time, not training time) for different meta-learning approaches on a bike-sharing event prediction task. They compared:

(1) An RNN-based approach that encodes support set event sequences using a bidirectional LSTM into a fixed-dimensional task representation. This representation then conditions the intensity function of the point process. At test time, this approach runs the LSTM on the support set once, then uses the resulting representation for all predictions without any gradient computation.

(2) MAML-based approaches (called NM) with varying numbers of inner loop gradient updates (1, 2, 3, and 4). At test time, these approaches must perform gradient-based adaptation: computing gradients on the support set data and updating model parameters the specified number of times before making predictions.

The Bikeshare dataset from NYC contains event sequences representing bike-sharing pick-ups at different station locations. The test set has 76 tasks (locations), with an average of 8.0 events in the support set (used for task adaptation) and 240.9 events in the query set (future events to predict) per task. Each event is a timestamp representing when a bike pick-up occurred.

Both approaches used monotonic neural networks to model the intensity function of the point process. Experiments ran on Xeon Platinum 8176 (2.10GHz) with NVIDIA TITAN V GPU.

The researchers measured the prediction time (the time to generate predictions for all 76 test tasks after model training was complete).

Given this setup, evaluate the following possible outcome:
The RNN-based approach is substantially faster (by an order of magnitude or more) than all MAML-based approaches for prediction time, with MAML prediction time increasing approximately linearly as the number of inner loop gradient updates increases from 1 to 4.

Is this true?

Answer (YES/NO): NO